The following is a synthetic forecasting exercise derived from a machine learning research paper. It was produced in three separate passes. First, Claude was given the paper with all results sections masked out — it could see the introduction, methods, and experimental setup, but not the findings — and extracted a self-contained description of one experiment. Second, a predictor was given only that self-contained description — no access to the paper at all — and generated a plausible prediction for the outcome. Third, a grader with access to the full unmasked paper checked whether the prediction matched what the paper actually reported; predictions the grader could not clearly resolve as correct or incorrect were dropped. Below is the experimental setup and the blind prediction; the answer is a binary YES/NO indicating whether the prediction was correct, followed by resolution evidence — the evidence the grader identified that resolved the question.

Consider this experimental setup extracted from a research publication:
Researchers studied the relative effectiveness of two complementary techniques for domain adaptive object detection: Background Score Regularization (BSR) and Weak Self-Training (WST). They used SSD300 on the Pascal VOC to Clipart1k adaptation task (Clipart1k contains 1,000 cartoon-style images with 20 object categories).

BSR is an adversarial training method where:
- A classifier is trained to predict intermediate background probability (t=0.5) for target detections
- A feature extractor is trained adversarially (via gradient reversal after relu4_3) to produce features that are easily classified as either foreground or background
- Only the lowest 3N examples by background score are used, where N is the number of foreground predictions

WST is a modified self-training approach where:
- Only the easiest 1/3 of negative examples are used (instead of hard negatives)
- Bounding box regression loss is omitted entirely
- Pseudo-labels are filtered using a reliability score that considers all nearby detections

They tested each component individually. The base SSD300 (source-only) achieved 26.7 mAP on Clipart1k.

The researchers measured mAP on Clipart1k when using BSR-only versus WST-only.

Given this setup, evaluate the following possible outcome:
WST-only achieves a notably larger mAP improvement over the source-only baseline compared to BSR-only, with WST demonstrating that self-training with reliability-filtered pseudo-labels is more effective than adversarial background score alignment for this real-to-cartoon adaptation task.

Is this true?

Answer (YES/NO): NO